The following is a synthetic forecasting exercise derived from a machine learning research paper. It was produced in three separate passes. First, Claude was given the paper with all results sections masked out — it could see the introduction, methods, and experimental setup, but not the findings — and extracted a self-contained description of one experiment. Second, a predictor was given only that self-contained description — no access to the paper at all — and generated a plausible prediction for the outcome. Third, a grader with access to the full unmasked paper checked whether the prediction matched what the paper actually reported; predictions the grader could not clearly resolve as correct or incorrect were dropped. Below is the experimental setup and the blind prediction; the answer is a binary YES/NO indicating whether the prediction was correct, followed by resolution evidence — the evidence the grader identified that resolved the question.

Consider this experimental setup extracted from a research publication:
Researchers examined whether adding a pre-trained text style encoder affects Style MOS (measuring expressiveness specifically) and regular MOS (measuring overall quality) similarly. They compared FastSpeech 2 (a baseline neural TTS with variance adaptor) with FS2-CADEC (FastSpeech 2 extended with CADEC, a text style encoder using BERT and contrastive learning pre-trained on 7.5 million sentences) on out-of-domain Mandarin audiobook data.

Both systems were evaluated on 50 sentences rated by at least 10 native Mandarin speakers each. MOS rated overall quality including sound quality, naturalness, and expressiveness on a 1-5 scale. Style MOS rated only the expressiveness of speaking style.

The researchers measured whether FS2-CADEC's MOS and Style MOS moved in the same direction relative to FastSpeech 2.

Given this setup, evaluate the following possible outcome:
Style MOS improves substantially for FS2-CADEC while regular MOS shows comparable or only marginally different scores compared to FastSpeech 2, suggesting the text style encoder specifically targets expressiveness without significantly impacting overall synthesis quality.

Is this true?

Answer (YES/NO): NO